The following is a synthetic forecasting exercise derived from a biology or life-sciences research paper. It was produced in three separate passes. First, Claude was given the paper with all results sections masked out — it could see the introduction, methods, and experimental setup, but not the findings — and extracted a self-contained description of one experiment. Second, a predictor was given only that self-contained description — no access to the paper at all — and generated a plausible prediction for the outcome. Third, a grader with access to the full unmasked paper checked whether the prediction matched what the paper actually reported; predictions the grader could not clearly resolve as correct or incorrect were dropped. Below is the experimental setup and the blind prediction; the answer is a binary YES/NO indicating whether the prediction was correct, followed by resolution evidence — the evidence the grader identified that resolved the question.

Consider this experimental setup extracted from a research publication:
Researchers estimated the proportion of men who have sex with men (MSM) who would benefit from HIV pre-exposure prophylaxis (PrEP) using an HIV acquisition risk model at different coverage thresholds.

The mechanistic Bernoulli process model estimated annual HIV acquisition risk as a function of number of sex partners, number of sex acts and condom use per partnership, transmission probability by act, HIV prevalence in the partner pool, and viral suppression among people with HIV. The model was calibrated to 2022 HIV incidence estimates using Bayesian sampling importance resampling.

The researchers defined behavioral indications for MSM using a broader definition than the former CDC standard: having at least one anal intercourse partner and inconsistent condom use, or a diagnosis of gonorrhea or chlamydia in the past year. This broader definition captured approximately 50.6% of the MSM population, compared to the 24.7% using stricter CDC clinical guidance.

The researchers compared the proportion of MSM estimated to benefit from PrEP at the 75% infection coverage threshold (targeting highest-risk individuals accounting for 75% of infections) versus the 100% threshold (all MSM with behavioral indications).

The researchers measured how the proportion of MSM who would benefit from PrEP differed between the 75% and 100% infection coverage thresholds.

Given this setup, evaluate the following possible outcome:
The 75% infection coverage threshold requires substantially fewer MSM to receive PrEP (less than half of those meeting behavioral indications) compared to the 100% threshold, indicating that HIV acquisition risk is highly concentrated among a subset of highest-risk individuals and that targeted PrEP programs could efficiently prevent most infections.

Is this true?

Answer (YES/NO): NO